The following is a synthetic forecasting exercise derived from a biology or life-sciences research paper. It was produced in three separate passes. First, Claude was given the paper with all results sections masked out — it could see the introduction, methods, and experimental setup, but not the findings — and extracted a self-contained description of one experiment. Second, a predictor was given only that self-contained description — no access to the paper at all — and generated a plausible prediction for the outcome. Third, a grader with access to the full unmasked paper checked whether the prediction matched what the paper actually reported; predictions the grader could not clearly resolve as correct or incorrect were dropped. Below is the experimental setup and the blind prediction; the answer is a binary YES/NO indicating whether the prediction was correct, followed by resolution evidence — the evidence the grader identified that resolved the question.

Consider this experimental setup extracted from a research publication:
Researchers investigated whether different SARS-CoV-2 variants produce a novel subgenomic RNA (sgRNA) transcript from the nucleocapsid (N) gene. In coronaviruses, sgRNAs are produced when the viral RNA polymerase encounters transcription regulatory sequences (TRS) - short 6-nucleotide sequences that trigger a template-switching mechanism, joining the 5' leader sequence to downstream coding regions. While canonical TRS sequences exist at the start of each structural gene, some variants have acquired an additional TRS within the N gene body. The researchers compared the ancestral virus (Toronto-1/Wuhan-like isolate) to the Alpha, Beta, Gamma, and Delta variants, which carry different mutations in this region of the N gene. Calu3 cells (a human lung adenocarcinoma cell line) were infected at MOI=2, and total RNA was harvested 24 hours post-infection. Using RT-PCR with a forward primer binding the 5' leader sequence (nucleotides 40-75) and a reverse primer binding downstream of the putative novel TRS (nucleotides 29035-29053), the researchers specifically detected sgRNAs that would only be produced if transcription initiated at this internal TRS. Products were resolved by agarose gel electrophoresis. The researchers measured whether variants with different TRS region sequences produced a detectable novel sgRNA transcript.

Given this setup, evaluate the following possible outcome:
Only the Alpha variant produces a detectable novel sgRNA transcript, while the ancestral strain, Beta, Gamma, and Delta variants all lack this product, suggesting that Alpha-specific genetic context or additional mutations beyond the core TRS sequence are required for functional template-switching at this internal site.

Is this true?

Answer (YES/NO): NO